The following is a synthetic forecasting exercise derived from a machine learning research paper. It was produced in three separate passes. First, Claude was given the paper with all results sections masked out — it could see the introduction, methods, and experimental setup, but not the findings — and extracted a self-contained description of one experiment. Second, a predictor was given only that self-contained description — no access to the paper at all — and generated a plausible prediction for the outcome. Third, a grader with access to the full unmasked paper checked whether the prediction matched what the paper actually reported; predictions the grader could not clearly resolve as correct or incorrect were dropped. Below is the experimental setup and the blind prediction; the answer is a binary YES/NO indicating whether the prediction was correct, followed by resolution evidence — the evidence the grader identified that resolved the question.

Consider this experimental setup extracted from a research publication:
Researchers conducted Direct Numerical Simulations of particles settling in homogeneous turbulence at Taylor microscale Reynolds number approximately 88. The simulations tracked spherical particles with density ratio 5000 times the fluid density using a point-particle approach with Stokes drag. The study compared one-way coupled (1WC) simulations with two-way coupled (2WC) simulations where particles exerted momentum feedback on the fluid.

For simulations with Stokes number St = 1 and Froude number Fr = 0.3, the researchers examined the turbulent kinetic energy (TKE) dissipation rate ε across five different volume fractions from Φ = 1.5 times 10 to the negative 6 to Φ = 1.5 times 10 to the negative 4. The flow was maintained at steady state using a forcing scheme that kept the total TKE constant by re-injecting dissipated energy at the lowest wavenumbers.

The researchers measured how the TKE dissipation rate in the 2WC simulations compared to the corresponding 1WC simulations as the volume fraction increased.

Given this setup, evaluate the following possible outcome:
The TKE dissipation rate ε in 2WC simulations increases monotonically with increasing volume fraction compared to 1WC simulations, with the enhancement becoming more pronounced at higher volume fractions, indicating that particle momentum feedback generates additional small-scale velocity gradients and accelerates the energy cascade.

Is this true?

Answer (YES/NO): NO